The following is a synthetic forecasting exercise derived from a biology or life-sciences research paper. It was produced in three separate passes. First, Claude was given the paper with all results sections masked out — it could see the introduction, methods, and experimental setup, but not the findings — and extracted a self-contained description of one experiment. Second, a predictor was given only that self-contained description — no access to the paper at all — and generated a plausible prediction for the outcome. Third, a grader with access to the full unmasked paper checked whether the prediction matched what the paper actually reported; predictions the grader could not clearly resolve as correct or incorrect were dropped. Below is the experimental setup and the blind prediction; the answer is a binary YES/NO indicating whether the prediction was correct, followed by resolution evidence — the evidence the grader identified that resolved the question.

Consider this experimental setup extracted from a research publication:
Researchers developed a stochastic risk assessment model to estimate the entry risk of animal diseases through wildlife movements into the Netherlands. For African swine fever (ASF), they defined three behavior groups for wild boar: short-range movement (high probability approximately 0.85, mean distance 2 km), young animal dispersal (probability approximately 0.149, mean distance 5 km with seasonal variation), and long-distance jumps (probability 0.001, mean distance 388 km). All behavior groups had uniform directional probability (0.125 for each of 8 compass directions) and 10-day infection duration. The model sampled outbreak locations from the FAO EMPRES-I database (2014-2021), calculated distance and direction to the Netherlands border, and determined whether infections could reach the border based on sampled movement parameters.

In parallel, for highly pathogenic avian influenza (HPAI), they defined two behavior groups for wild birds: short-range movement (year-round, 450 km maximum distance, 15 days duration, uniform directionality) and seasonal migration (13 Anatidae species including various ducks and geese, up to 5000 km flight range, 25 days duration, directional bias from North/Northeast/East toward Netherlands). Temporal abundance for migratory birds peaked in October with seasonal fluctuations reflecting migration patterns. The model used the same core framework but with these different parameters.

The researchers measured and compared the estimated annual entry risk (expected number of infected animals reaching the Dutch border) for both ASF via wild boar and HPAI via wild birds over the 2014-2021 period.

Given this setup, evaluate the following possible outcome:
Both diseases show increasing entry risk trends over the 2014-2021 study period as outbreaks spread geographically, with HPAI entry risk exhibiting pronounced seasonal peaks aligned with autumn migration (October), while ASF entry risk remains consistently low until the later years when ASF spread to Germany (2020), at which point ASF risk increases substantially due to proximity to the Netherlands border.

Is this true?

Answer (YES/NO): NO